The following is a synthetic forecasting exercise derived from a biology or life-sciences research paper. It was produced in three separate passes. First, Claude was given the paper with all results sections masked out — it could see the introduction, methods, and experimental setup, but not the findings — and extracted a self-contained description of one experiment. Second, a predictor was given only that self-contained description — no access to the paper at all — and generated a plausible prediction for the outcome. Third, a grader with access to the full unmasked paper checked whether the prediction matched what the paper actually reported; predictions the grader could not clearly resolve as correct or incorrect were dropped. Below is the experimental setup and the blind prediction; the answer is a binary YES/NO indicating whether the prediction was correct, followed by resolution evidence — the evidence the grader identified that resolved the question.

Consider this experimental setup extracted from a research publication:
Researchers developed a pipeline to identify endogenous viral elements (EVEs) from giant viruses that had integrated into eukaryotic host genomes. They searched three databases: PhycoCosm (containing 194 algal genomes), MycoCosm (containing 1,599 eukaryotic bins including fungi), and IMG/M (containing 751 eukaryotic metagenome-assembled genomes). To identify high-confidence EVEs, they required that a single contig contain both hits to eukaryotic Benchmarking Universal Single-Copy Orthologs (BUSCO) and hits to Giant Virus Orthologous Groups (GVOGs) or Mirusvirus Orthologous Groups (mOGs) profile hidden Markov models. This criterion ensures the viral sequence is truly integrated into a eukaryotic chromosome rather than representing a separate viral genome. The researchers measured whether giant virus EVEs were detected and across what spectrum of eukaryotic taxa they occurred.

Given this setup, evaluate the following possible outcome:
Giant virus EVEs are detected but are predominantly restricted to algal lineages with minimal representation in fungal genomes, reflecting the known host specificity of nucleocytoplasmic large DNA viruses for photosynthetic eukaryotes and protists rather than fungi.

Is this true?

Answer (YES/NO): NO